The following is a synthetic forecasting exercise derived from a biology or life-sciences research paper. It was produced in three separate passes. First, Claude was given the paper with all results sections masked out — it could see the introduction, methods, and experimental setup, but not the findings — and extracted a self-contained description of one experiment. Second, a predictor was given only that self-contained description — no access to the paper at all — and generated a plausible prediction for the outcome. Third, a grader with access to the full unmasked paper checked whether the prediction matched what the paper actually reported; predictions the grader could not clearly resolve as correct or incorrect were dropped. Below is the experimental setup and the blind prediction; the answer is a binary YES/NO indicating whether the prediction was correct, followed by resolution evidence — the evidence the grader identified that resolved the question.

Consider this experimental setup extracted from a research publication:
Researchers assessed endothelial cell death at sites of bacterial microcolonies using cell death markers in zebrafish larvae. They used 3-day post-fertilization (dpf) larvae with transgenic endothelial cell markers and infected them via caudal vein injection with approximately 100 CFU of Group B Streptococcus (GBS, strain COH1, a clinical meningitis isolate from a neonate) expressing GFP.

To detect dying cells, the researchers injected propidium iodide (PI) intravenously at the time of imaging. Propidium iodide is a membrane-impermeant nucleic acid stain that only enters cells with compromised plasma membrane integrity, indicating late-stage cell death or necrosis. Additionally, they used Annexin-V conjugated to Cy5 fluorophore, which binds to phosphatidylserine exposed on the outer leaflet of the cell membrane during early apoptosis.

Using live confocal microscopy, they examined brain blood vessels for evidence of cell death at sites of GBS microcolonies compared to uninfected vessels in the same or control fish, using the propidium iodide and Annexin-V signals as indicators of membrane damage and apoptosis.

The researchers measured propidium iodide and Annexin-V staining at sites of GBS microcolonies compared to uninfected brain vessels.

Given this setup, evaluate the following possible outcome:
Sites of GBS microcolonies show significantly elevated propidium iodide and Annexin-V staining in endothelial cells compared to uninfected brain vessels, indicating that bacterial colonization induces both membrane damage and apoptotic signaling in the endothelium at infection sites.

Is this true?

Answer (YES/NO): YES